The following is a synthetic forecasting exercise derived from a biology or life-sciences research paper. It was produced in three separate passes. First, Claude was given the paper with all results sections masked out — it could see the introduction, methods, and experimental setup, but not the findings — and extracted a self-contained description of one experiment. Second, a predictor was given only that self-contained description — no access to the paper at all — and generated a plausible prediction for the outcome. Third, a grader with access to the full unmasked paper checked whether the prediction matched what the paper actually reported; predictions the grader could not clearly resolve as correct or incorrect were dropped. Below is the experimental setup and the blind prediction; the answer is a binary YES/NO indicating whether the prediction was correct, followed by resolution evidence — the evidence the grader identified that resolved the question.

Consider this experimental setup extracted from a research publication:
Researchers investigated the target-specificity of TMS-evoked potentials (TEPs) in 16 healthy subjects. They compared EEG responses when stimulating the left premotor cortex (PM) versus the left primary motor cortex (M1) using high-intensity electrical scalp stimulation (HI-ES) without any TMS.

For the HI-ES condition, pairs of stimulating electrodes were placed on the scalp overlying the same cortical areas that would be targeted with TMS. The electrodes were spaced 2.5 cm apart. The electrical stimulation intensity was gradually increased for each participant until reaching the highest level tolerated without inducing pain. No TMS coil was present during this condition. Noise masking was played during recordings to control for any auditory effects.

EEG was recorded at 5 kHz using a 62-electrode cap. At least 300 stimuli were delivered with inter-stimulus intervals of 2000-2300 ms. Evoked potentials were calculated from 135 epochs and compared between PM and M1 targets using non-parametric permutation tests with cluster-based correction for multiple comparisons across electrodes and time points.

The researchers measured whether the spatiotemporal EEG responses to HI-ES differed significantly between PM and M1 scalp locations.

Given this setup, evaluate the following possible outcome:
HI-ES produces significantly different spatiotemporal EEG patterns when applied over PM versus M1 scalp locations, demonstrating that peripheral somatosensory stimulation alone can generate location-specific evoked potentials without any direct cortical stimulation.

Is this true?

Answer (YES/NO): NO